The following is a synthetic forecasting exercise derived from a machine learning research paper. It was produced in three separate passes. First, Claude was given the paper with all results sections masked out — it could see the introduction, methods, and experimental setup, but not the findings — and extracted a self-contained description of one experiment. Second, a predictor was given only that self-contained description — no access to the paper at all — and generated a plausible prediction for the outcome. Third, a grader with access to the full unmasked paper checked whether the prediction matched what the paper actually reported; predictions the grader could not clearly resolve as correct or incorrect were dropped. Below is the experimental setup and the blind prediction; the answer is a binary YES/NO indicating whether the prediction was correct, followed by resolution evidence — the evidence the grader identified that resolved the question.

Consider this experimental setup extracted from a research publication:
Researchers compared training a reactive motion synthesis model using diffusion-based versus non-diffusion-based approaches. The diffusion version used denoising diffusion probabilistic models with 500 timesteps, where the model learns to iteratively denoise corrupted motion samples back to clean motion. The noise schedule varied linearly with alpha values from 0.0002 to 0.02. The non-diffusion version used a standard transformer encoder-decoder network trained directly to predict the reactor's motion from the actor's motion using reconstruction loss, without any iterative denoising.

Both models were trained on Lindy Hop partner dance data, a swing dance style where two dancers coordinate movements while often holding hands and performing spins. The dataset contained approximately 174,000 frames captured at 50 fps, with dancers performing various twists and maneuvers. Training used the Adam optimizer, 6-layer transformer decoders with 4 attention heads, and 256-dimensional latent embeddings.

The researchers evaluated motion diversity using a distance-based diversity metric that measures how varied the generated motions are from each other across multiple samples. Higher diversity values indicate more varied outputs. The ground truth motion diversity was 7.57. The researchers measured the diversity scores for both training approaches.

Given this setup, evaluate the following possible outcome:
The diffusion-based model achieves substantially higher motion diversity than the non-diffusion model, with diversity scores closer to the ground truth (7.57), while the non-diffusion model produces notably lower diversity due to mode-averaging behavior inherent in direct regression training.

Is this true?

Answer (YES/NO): YES